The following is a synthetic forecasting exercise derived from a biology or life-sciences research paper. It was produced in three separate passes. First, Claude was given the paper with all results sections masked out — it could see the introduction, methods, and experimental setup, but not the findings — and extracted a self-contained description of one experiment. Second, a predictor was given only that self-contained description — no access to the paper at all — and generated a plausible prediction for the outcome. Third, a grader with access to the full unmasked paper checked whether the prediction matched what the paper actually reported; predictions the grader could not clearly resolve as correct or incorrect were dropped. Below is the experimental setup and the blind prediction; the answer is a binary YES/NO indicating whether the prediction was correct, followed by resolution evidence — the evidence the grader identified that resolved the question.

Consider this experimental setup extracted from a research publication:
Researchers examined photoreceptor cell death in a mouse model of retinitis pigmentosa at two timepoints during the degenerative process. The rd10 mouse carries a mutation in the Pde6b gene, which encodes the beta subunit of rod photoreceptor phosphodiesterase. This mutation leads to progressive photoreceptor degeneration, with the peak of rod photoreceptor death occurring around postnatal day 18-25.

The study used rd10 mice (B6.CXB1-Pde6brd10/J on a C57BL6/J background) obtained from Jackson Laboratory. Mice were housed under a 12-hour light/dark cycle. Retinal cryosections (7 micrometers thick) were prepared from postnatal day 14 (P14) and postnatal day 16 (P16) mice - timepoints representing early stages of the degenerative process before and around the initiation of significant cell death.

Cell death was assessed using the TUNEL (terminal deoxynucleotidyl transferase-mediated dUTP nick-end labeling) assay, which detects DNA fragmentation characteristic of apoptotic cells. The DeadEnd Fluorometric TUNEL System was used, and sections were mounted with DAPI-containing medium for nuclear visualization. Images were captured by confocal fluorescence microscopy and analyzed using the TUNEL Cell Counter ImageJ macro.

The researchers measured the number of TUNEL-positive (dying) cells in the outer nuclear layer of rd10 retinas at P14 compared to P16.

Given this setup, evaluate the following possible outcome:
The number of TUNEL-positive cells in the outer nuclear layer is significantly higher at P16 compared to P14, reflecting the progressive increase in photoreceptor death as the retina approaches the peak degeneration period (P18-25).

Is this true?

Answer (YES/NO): YES